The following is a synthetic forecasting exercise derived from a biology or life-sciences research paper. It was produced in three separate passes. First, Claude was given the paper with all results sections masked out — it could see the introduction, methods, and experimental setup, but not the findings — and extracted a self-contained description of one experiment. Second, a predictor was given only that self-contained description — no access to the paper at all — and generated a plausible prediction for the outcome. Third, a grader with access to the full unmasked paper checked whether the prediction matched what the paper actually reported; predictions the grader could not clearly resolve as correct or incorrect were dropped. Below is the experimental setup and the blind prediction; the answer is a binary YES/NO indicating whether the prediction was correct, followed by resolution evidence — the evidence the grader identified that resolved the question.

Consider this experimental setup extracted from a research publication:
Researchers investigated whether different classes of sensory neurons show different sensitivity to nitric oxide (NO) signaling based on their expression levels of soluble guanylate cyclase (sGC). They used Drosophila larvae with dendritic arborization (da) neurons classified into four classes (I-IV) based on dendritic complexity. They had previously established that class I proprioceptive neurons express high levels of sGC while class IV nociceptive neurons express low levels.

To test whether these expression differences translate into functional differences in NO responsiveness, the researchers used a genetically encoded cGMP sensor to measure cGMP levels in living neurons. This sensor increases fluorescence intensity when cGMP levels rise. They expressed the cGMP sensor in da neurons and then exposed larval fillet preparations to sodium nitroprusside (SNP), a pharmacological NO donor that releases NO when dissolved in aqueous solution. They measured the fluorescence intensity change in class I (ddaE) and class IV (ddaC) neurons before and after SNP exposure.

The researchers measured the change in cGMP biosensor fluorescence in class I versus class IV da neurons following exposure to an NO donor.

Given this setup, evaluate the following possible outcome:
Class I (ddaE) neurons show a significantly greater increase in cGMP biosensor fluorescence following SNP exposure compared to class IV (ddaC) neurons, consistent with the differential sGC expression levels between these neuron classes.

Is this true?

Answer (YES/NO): YES